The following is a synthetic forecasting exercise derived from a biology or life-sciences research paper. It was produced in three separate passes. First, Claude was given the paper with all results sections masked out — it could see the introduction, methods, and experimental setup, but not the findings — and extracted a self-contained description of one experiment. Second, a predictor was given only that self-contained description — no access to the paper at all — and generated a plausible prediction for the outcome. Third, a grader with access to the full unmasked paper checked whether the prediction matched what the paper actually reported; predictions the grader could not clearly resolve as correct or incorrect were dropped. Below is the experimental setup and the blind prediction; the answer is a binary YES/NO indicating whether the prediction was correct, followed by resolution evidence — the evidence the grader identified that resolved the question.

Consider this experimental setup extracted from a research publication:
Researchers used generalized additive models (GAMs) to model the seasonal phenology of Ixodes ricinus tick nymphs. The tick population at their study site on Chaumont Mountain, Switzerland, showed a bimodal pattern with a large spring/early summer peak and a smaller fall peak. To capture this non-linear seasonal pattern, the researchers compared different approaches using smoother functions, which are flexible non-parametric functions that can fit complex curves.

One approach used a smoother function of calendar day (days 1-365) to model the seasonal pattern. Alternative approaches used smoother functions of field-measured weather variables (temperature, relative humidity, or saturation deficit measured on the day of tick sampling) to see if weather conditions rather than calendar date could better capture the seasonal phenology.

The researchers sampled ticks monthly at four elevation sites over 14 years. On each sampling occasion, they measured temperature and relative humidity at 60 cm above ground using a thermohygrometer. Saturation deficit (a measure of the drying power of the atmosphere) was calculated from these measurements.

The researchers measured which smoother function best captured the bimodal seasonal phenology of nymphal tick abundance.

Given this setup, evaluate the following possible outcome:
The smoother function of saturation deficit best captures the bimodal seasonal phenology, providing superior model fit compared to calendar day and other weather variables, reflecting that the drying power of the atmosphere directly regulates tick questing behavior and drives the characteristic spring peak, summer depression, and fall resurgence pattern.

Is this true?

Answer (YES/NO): NO